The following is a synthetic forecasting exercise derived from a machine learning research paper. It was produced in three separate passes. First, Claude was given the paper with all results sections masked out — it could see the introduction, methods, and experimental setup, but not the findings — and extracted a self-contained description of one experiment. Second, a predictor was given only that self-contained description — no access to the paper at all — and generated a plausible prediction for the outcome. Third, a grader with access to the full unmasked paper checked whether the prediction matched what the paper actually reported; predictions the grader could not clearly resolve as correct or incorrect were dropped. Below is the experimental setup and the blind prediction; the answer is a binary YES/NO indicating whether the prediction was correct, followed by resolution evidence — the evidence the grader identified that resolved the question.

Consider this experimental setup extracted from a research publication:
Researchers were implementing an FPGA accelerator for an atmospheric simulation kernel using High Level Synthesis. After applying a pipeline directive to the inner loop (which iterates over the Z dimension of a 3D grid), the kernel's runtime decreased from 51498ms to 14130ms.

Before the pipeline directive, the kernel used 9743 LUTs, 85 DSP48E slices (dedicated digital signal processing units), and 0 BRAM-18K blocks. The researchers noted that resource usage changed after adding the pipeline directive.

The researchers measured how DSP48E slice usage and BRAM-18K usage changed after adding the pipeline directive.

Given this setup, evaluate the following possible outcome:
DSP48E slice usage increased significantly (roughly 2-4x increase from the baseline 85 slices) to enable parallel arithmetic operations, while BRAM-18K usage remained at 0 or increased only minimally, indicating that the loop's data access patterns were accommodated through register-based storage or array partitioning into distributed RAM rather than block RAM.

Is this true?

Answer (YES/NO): NO